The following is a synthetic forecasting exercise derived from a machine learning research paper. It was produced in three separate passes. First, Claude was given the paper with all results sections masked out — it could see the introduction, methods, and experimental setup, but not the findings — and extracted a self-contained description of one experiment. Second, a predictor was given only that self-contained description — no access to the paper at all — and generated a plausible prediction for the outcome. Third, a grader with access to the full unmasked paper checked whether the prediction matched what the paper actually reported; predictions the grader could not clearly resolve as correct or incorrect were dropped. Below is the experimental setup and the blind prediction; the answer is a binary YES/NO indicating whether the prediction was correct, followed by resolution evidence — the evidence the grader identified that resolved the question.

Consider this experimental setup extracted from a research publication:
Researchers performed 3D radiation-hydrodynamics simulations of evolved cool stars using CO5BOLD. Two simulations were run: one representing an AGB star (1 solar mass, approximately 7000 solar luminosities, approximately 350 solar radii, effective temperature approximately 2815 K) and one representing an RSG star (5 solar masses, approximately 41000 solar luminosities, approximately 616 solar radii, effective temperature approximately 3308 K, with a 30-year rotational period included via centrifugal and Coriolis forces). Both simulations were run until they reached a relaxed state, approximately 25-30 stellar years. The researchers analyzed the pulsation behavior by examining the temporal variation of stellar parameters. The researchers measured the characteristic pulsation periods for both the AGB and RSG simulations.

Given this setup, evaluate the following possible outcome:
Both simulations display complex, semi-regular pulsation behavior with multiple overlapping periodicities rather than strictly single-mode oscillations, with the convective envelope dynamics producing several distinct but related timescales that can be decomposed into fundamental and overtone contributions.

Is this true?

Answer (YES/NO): NO